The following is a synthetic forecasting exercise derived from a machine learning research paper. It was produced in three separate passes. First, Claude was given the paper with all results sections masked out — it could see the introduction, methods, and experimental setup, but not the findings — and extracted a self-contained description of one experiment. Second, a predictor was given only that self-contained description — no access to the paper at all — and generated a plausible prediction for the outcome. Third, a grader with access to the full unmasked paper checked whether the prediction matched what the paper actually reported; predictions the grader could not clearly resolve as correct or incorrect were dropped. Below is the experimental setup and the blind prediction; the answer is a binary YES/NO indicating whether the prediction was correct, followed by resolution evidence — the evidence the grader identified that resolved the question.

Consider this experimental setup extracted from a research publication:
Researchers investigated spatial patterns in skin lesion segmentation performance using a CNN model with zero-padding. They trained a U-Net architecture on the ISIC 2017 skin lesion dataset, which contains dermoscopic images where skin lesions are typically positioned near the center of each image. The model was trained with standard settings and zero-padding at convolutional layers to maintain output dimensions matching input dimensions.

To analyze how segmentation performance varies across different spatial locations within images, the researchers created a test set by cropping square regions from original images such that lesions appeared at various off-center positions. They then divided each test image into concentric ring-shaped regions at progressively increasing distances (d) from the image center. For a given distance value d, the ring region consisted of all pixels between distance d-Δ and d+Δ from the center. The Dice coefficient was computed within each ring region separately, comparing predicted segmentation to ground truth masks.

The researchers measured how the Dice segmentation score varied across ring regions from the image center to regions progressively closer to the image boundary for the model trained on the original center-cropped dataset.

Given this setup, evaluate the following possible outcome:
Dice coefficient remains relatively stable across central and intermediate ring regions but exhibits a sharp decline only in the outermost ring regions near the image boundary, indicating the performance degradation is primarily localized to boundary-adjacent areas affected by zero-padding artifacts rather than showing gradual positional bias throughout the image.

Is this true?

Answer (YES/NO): NO